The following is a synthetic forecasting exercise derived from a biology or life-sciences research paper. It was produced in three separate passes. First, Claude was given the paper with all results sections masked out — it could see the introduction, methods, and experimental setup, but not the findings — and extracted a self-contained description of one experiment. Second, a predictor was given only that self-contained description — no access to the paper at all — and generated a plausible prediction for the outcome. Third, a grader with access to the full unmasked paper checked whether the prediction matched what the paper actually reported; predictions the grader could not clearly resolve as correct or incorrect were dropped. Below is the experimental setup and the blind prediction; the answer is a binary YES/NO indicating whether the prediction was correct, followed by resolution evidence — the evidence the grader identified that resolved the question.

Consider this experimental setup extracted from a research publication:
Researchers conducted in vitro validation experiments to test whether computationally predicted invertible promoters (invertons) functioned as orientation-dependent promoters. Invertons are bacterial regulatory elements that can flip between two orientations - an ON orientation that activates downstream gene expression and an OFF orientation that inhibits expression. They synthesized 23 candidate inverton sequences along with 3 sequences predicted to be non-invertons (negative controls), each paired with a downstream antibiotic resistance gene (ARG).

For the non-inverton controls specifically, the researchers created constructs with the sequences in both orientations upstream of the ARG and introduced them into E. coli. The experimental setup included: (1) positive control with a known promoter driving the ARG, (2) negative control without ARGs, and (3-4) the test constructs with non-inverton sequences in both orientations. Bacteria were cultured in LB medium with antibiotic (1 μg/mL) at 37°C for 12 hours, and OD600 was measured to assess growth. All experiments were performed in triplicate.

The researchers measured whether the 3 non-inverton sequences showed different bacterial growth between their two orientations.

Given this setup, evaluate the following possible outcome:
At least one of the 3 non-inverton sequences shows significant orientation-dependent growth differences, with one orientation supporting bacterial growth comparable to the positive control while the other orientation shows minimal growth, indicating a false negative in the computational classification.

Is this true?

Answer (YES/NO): NO